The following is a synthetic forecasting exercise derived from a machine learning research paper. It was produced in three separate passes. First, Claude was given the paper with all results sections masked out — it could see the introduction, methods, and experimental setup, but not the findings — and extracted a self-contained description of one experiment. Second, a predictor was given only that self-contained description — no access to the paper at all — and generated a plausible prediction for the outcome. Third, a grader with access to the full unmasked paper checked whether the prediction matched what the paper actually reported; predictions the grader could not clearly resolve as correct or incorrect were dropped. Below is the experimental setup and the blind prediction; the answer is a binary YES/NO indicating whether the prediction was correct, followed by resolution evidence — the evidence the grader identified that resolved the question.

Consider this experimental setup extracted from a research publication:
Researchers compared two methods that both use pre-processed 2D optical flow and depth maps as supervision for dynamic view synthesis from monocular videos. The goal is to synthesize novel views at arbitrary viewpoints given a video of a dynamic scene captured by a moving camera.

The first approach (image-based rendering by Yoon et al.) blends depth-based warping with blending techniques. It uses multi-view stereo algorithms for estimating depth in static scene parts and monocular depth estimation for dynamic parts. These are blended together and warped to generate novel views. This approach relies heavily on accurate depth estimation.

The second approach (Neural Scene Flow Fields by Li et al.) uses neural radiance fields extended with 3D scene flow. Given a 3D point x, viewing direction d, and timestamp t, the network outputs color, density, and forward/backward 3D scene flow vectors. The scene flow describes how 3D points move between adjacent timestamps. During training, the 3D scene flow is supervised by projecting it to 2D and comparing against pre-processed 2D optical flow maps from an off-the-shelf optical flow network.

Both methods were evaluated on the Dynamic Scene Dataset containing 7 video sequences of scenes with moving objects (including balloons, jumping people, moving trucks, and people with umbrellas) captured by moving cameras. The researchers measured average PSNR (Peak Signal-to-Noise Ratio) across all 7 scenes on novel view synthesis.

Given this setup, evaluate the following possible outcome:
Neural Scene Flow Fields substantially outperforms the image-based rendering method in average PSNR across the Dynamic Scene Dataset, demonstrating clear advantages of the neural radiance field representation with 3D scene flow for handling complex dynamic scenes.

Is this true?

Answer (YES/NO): YES